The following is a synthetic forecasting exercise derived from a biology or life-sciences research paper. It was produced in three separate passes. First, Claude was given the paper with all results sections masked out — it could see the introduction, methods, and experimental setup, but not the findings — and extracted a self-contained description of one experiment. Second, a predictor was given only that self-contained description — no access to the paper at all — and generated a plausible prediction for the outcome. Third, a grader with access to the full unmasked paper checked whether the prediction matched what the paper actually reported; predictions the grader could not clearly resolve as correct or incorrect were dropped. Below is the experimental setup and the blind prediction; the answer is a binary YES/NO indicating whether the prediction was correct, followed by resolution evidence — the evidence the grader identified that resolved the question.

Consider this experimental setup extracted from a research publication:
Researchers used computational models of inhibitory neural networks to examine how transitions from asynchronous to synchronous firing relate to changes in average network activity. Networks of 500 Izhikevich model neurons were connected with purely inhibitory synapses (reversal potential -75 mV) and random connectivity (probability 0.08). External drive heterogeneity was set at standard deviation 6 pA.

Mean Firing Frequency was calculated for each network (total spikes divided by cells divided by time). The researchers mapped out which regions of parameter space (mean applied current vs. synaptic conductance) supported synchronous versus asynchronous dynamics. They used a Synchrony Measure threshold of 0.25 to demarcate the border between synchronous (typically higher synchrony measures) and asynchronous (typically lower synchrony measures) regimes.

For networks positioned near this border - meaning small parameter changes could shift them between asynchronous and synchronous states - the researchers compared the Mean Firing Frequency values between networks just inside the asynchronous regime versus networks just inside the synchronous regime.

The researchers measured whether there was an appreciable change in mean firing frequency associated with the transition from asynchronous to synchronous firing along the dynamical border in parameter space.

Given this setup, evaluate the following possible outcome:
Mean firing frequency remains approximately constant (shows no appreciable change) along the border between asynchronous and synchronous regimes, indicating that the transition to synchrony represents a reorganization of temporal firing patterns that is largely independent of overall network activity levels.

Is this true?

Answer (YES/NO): NO